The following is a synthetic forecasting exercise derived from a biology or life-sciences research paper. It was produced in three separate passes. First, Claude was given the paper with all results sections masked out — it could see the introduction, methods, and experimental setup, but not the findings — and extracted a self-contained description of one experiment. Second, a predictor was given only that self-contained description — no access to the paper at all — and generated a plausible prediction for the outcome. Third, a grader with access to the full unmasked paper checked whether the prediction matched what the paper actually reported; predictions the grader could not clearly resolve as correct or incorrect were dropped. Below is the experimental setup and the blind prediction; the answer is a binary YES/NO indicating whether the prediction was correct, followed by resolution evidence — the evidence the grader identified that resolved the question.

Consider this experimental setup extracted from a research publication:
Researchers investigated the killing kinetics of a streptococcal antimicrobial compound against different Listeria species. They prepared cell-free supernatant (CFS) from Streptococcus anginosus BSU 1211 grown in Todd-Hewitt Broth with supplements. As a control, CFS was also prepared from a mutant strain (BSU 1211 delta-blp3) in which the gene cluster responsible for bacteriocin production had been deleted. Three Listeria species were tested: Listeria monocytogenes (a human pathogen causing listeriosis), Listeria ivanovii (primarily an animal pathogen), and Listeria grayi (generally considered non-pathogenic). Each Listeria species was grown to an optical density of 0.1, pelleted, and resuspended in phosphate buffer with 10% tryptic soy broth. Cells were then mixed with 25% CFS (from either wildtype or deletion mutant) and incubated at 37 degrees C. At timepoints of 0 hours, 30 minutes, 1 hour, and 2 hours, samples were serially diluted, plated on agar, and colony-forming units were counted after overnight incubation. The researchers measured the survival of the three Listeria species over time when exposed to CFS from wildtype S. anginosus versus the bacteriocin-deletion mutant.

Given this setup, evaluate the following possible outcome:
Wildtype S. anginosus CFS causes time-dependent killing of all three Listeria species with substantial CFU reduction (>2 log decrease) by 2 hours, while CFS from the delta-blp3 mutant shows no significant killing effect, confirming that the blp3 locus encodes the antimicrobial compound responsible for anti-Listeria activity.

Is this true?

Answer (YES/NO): NO